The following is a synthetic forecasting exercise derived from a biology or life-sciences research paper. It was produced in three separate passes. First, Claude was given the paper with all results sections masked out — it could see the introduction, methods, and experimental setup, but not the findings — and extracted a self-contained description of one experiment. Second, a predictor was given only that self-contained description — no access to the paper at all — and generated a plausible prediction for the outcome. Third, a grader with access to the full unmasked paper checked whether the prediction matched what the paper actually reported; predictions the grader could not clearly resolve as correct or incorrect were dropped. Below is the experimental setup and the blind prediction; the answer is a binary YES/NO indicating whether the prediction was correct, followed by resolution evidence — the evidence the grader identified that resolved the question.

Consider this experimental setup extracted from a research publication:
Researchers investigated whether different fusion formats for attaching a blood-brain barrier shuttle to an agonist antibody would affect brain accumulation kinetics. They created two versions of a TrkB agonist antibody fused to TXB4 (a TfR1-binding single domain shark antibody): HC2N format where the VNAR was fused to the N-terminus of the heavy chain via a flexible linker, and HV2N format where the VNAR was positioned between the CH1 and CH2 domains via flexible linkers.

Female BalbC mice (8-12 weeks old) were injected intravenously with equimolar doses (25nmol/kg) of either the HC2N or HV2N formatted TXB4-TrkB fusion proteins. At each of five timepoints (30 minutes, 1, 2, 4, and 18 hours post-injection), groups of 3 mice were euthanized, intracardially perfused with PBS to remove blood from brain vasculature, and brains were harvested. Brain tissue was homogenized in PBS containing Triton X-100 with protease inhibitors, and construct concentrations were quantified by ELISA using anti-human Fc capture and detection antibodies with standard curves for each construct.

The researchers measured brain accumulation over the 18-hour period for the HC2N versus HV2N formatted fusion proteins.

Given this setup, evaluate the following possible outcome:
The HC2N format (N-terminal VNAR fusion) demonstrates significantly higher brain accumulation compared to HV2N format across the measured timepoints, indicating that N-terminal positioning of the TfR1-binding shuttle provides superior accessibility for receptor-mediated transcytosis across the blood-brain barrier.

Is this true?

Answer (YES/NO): YES